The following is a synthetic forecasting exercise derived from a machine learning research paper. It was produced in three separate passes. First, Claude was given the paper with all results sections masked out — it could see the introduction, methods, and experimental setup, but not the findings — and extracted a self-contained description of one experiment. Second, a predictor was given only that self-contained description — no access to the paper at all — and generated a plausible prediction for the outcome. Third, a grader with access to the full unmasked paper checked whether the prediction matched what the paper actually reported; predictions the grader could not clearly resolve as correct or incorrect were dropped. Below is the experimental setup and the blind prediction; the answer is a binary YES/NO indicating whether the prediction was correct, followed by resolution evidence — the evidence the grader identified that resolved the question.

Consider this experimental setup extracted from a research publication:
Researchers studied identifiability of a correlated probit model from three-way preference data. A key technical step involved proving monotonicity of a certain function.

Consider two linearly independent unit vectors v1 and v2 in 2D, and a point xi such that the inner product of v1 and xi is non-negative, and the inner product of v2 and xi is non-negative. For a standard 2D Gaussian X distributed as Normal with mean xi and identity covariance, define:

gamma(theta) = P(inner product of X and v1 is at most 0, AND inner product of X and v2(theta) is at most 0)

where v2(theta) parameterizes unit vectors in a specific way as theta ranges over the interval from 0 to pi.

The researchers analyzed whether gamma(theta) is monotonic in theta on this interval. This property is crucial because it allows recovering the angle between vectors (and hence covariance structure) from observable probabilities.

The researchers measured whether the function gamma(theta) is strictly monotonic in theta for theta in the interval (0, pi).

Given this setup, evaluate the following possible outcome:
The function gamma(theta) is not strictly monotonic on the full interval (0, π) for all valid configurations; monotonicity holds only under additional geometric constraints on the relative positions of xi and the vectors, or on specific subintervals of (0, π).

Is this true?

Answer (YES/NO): NO